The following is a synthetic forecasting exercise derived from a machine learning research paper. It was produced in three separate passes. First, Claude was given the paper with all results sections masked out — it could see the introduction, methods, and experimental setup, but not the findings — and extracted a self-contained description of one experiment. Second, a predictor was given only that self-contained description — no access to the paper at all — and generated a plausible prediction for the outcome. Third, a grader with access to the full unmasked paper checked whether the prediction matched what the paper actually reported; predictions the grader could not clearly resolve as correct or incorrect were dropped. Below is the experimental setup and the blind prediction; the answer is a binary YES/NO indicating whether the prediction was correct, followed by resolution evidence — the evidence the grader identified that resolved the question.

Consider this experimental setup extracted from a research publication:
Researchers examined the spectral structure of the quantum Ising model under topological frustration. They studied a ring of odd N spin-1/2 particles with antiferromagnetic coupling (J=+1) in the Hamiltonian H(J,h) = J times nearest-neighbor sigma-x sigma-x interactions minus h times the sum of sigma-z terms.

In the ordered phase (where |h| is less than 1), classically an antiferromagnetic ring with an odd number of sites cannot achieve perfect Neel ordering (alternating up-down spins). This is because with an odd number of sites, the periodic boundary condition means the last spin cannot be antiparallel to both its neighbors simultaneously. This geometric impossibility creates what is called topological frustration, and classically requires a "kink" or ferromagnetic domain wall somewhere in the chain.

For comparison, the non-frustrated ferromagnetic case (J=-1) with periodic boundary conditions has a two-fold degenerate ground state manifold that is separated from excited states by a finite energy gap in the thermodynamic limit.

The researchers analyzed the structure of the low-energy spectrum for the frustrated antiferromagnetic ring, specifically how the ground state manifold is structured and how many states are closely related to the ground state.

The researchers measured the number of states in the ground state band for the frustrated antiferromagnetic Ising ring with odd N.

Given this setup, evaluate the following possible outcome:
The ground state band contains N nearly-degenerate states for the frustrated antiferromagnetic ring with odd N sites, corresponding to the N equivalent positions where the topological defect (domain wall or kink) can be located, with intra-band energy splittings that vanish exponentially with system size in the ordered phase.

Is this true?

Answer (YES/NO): NO